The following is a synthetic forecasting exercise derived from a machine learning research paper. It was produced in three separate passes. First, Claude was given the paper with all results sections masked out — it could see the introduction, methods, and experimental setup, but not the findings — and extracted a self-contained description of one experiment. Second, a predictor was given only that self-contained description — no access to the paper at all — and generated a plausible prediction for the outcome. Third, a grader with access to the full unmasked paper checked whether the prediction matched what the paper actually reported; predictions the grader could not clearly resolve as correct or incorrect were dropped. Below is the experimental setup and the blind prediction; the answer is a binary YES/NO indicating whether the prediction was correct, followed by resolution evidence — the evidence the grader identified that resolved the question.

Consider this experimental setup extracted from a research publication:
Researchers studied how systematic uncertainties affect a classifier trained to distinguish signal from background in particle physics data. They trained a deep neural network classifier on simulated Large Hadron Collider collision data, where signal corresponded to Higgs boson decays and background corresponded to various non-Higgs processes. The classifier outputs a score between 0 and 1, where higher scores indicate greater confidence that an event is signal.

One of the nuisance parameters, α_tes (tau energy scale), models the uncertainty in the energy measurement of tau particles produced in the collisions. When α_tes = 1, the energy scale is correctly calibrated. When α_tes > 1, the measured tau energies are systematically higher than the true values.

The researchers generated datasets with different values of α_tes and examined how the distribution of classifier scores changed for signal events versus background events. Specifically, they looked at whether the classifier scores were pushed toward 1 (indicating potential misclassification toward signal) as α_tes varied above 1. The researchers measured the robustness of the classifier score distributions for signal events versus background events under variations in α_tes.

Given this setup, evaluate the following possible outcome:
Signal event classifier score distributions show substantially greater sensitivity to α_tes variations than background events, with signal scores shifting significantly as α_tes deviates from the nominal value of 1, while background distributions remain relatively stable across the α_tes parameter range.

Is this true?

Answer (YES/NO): NO